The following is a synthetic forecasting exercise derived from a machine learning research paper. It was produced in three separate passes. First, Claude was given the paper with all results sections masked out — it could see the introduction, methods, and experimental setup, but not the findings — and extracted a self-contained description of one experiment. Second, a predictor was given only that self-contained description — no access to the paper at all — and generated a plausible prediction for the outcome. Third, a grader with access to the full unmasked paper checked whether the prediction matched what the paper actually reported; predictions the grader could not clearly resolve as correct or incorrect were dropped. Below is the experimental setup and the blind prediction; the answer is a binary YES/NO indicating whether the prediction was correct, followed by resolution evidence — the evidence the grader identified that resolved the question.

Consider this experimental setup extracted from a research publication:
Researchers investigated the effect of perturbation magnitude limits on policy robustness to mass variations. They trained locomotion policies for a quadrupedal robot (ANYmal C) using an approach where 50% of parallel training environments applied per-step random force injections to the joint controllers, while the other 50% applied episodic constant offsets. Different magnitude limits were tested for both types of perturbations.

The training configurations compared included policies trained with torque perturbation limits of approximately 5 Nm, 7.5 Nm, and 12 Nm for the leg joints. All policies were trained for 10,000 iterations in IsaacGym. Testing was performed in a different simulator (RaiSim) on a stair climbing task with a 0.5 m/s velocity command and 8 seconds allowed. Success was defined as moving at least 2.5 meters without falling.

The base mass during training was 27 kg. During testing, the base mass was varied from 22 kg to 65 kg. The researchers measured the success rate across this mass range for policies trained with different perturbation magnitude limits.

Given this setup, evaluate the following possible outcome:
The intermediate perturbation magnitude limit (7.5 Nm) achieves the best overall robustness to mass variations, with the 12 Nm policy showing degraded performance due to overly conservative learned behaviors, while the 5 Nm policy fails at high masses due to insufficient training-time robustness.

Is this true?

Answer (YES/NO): NO